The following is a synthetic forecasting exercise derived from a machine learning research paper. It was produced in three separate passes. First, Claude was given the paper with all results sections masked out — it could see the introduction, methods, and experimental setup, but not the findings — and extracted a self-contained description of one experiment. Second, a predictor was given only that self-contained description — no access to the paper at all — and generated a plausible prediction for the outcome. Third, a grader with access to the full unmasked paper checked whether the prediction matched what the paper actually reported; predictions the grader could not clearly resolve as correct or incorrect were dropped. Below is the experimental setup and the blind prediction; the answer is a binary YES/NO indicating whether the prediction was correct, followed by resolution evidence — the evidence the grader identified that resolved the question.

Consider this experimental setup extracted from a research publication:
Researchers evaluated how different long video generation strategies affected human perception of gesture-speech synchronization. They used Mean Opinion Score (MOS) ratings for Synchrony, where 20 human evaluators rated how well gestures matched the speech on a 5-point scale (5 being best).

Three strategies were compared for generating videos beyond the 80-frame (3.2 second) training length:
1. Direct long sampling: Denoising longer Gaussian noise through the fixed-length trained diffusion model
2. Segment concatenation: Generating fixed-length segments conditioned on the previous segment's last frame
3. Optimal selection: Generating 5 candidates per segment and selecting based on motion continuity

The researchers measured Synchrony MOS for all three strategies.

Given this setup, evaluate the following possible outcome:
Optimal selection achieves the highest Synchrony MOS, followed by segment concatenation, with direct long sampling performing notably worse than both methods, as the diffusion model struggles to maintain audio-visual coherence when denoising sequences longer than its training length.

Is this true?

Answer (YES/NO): YES